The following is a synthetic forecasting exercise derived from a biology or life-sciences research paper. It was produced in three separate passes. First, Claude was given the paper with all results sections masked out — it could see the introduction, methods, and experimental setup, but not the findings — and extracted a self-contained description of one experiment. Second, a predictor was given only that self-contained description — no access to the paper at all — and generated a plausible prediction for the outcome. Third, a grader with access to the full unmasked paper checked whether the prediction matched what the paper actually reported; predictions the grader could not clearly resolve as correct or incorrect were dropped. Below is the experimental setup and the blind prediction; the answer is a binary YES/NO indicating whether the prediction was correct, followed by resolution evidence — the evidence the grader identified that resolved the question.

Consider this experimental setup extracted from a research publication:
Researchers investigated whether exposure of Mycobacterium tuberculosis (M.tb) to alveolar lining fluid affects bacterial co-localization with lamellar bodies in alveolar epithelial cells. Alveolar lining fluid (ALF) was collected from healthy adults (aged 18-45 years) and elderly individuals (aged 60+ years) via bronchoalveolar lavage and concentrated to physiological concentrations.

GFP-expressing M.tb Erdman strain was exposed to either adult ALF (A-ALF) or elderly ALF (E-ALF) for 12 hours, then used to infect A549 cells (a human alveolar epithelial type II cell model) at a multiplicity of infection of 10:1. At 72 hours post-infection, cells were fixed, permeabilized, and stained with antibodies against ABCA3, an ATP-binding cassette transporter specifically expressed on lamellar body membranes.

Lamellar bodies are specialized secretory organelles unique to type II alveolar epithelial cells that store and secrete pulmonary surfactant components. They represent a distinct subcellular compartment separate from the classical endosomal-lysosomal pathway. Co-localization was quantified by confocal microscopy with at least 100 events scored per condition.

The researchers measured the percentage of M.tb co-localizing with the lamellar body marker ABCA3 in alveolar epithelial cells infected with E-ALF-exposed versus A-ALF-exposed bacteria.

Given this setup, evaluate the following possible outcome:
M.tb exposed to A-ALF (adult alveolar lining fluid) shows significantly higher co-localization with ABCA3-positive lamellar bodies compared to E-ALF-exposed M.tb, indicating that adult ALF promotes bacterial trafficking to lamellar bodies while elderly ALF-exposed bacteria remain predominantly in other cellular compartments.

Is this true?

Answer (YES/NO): NO